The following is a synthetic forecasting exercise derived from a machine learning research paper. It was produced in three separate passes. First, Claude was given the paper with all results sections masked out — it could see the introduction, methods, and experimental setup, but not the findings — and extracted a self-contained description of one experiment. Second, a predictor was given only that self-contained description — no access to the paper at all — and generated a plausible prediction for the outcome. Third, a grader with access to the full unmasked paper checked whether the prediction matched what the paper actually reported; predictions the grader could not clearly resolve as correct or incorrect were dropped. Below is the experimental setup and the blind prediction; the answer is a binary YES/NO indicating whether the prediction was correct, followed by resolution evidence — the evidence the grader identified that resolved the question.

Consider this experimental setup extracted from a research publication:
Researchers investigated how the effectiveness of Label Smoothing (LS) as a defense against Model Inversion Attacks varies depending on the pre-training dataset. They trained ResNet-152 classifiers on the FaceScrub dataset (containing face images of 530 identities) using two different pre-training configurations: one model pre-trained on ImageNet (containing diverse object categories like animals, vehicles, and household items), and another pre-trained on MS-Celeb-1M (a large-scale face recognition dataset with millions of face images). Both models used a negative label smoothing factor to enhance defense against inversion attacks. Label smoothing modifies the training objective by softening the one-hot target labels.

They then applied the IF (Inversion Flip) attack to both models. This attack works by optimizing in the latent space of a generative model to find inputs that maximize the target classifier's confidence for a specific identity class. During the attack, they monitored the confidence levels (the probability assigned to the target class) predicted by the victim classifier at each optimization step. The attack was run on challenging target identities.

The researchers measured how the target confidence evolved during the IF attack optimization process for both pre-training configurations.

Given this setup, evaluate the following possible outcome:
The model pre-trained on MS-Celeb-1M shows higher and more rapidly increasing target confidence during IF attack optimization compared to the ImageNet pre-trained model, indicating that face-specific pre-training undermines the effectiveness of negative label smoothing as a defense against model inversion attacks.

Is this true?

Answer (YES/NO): YES